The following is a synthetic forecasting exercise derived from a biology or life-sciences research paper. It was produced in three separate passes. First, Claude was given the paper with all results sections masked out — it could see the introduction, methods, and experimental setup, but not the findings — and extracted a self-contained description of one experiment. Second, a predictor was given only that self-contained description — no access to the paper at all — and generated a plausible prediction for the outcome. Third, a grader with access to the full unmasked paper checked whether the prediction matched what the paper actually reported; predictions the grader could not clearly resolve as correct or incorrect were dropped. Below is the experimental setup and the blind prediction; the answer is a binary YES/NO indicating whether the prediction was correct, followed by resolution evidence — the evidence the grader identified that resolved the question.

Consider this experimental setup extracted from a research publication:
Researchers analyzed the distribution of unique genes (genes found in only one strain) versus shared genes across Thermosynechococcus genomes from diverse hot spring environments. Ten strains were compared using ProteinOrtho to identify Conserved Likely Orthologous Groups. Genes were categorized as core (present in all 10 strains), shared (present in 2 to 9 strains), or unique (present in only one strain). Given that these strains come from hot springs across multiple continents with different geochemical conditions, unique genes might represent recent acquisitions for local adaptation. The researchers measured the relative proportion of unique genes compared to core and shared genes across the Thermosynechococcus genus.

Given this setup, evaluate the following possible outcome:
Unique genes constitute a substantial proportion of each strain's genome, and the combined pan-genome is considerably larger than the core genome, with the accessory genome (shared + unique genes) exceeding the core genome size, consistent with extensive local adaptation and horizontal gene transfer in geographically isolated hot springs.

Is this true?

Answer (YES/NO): NO